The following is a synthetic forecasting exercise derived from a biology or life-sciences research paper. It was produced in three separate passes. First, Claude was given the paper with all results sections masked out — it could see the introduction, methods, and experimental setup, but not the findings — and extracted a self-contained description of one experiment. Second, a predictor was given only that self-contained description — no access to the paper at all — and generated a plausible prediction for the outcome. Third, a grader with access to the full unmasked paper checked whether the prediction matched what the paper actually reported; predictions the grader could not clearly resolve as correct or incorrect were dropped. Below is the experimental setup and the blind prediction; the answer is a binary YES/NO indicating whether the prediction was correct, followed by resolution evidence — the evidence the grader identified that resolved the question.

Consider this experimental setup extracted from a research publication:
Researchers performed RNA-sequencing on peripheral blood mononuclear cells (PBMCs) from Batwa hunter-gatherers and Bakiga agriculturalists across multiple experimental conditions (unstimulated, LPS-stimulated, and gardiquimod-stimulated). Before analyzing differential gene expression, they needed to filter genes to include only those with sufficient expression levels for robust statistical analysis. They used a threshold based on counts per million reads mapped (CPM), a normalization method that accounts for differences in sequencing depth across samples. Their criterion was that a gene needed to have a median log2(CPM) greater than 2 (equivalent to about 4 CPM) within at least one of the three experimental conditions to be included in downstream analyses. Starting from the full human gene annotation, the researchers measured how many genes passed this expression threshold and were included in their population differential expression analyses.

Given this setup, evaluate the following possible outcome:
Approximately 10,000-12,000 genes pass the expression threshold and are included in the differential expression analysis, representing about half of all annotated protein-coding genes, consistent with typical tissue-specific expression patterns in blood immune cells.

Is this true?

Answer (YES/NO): YES